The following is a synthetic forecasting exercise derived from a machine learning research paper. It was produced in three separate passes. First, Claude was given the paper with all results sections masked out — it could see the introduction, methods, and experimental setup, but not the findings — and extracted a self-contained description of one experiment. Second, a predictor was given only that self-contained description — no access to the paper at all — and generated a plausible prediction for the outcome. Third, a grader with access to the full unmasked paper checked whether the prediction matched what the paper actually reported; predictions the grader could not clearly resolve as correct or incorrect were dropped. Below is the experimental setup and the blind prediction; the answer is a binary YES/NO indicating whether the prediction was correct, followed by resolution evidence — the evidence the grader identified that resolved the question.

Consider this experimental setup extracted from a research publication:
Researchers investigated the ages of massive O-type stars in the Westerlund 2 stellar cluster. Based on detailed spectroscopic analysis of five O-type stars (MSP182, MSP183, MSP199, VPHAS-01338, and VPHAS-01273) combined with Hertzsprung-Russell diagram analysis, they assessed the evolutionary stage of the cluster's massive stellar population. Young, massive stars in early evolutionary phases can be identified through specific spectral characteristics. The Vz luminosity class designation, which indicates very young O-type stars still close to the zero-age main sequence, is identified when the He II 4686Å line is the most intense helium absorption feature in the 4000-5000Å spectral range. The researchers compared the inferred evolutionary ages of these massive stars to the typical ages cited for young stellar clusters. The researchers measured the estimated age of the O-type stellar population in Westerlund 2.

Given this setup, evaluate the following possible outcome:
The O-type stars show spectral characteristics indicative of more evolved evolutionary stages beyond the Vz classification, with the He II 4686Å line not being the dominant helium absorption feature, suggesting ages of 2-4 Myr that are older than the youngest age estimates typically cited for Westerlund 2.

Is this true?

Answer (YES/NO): NO